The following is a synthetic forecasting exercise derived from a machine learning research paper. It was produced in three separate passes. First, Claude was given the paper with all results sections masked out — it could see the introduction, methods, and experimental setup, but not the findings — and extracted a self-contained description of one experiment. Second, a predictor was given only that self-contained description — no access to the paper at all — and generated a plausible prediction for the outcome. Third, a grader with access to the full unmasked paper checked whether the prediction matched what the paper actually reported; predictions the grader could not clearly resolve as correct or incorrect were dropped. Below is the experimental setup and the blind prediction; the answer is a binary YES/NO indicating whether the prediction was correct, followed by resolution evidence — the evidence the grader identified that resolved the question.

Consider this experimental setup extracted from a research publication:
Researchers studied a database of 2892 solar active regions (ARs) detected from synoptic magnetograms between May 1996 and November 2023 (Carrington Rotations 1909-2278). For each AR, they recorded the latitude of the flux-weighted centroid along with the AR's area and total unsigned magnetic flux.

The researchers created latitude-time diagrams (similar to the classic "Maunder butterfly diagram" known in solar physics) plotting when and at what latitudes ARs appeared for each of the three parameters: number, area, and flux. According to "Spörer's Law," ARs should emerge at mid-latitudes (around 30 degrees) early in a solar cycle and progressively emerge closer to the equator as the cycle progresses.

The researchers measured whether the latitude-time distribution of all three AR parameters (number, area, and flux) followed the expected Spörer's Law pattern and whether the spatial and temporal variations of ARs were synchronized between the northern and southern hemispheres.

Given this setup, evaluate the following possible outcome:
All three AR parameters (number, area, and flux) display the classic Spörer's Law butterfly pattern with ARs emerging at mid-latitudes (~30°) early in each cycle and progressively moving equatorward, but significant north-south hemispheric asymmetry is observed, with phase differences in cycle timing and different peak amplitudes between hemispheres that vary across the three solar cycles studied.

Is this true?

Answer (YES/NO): YES